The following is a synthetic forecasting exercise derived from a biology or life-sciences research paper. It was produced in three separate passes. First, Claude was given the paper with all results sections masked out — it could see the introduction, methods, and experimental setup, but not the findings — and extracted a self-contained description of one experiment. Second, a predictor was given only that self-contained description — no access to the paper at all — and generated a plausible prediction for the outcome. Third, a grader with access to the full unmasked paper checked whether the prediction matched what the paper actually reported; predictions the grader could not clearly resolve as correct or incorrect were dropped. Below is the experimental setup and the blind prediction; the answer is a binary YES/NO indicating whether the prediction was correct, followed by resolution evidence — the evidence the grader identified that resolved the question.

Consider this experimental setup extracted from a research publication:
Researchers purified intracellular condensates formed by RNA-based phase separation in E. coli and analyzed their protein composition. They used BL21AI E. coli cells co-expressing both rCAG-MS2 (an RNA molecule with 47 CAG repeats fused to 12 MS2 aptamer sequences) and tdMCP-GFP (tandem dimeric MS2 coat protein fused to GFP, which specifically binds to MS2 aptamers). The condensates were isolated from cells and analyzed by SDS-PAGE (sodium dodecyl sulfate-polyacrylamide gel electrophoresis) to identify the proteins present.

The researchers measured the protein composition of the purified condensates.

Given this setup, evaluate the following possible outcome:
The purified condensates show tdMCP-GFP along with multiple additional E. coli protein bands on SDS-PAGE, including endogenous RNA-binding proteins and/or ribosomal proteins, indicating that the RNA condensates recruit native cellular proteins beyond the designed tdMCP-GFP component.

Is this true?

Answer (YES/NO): NO